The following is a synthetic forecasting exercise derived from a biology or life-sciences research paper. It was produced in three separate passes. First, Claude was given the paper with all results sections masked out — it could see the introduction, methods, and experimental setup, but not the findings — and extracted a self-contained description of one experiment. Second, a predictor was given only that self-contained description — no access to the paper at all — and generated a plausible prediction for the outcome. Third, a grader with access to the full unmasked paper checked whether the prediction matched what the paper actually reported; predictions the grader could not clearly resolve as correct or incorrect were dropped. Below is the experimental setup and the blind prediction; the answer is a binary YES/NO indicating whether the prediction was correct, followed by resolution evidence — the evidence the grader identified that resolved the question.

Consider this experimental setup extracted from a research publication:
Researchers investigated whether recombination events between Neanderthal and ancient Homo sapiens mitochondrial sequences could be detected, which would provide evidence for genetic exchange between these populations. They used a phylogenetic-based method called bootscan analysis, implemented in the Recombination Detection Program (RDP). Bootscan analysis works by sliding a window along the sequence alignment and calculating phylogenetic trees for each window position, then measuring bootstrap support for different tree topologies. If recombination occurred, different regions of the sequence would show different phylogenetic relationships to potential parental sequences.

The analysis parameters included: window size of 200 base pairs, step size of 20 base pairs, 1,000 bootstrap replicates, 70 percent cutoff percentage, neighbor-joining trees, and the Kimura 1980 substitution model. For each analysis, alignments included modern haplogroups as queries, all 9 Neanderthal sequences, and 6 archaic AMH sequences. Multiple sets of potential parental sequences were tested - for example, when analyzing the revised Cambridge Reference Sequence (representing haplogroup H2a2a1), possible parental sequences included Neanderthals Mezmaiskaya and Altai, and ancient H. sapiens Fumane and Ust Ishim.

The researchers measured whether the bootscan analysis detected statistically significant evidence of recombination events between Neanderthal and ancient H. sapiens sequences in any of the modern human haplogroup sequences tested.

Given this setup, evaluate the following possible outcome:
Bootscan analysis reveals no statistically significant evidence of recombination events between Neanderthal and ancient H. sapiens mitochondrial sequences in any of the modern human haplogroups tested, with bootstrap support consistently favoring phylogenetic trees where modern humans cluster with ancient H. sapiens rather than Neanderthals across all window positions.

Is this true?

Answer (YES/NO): NO